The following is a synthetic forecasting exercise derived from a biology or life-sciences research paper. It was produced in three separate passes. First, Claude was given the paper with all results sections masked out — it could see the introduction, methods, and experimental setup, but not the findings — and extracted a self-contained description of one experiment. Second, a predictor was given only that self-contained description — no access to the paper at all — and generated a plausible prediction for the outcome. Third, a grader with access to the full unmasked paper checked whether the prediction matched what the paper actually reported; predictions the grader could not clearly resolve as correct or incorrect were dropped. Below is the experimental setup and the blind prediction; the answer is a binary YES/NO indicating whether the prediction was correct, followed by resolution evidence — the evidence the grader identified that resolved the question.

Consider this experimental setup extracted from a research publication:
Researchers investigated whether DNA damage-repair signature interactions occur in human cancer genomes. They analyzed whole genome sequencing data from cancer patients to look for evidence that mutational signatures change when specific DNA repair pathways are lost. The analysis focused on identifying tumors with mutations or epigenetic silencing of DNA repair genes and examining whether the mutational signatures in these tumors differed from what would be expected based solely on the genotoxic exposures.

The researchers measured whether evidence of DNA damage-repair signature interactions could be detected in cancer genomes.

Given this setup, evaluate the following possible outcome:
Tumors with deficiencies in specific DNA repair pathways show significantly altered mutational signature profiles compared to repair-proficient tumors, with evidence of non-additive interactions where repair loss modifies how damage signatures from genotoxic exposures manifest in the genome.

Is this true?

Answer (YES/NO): NO